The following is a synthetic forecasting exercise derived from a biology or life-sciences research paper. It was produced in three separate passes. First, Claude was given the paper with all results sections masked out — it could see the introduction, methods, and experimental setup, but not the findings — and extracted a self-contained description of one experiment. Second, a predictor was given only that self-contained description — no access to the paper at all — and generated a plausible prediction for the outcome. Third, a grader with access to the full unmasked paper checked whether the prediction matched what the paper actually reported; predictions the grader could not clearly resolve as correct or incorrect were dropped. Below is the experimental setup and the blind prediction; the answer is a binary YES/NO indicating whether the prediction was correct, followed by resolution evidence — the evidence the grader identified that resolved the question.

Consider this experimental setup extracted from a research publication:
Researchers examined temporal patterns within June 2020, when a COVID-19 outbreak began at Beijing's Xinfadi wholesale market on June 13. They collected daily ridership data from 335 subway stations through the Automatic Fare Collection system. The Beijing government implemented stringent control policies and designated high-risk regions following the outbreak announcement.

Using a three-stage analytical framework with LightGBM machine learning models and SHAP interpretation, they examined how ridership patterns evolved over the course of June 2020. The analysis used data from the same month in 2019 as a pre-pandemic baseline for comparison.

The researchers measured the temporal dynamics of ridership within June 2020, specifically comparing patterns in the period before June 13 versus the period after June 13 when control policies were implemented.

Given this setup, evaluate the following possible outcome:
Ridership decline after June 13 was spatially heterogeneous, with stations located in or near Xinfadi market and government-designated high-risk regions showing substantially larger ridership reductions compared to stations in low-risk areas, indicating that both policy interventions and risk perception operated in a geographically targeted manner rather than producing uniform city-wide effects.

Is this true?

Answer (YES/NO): NO